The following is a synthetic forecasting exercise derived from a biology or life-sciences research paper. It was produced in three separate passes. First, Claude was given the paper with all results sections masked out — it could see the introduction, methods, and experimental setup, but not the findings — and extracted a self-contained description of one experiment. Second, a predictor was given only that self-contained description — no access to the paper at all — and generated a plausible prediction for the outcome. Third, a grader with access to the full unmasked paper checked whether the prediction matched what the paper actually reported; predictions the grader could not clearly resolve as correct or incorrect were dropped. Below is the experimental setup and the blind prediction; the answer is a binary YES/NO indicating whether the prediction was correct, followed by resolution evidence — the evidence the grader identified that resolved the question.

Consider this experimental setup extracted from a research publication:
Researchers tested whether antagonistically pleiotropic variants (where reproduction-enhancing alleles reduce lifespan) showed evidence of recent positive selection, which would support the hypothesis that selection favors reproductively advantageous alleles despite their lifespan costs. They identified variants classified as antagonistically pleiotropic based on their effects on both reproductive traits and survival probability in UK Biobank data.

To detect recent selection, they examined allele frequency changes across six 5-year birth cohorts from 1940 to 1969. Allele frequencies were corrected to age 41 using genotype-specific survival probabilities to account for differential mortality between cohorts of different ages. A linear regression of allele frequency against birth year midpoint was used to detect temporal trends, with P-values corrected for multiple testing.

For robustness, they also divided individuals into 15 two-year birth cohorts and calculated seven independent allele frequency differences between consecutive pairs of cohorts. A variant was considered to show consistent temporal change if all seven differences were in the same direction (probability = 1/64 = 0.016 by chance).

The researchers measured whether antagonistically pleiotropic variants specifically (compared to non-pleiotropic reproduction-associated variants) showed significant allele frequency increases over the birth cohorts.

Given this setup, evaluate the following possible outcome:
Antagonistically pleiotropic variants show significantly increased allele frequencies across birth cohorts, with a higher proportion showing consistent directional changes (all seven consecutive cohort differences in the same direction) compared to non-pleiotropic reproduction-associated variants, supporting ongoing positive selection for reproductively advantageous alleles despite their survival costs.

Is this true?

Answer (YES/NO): NO